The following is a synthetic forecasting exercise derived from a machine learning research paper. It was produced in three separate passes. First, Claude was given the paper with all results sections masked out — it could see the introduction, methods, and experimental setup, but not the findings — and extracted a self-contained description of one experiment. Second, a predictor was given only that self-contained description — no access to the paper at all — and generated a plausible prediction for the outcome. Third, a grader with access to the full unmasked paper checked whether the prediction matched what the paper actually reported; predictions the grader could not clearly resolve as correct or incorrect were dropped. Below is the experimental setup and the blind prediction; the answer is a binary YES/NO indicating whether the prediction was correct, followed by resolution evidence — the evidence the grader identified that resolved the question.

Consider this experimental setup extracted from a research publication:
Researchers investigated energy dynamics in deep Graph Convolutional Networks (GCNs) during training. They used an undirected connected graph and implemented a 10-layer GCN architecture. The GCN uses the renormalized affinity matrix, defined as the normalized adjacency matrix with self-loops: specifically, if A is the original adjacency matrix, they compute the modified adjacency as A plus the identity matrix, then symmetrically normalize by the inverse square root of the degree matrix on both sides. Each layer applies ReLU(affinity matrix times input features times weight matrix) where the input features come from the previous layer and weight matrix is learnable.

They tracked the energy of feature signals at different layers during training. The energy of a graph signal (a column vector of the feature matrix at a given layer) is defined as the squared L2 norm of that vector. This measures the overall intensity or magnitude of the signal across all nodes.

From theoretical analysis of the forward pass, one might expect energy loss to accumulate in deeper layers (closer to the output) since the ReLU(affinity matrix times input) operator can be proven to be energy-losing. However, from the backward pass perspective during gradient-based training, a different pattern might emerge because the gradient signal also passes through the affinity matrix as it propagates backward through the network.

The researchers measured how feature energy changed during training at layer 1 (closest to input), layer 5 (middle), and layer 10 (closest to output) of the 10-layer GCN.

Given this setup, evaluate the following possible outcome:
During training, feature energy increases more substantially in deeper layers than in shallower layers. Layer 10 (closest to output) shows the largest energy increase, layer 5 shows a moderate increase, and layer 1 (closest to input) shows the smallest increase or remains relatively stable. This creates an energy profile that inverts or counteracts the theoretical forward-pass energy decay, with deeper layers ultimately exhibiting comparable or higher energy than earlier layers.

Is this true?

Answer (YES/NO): NO